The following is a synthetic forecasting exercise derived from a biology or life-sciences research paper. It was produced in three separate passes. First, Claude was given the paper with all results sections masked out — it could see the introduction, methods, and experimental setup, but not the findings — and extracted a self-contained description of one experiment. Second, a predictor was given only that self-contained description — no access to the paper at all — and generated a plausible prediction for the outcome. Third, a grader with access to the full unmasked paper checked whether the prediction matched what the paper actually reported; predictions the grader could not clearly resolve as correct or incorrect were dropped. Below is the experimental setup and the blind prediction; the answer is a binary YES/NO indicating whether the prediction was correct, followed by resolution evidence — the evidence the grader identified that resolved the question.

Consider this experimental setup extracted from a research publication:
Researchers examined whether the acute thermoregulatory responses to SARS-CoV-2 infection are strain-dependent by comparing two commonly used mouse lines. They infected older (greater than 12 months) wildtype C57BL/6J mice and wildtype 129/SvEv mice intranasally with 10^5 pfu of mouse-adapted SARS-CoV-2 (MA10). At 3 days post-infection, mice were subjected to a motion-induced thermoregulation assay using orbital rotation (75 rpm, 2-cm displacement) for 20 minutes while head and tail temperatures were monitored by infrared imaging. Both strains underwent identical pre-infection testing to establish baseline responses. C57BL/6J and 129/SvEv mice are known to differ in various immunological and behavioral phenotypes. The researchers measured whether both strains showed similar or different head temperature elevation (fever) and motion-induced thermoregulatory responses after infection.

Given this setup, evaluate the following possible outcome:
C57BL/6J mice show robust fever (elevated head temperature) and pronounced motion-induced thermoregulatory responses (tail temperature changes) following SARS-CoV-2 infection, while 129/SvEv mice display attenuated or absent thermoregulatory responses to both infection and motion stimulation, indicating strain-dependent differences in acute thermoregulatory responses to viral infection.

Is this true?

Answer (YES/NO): NO